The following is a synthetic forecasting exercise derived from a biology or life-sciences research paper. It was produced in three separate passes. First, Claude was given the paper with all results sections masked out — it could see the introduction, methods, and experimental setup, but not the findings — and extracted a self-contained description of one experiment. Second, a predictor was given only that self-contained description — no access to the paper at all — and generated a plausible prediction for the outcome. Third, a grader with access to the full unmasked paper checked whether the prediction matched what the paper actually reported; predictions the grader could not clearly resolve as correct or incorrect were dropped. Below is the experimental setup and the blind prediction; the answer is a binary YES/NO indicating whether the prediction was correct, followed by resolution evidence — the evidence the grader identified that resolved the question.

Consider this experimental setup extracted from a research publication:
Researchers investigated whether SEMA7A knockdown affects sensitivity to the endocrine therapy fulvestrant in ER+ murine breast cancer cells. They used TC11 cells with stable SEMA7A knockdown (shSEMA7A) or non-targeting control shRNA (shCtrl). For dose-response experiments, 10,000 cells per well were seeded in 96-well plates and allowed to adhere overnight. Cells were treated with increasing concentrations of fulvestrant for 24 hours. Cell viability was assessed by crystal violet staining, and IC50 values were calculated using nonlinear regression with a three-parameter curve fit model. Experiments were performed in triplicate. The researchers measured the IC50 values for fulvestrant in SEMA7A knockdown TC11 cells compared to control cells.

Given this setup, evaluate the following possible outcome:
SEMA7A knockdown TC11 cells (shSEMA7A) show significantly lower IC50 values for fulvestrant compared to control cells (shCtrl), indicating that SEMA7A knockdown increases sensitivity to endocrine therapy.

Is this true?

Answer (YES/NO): YES